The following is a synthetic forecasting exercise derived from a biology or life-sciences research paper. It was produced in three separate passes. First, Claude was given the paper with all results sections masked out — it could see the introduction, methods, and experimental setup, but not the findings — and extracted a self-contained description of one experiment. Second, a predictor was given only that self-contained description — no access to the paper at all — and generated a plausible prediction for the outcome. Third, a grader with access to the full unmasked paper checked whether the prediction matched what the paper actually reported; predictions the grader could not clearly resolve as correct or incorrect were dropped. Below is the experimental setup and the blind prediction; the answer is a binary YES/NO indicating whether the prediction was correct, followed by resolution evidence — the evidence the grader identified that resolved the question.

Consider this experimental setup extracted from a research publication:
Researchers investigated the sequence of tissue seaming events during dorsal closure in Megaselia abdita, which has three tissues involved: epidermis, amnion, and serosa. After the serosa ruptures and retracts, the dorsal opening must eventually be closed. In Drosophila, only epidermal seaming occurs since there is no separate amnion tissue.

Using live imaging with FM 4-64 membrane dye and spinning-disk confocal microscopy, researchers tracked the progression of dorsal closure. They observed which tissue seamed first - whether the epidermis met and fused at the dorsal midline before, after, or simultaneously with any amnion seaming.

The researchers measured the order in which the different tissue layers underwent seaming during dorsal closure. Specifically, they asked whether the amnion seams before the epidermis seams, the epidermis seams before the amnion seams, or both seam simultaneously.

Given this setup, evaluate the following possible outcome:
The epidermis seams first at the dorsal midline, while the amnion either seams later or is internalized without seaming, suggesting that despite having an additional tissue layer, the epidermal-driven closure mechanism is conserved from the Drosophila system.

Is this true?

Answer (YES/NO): NO